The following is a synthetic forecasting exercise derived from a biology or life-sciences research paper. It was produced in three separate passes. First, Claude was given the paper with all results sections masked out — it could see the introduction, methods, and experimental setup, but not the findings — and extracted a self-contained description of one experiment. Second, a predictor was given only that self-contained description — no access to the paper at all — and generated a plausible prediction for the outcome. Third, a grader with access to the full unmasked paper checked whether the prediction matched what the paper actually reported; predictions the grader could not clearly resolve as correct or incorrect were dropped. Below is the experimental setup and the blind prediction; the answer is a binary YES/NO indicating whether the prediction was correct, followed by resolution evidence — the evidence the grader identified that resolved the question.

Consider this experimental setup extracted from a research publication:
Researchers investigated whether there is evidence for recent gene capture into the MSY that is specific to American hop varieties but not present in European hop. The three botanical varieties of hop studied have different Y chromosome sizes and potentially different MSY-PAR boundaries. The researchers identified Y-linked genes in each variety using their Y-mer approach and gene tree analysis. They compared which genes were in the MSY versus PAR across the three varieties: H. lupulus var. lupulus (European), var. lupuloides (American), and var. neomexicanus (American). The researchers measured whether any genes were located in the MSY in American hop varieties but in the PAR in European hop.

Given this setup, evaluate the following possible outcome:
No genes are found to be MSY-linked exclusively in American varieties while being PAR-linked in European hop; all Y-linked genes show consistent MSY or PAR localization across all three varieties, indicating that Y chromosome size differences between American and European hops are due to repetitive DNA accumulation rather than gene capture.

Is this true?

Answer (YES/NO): NO